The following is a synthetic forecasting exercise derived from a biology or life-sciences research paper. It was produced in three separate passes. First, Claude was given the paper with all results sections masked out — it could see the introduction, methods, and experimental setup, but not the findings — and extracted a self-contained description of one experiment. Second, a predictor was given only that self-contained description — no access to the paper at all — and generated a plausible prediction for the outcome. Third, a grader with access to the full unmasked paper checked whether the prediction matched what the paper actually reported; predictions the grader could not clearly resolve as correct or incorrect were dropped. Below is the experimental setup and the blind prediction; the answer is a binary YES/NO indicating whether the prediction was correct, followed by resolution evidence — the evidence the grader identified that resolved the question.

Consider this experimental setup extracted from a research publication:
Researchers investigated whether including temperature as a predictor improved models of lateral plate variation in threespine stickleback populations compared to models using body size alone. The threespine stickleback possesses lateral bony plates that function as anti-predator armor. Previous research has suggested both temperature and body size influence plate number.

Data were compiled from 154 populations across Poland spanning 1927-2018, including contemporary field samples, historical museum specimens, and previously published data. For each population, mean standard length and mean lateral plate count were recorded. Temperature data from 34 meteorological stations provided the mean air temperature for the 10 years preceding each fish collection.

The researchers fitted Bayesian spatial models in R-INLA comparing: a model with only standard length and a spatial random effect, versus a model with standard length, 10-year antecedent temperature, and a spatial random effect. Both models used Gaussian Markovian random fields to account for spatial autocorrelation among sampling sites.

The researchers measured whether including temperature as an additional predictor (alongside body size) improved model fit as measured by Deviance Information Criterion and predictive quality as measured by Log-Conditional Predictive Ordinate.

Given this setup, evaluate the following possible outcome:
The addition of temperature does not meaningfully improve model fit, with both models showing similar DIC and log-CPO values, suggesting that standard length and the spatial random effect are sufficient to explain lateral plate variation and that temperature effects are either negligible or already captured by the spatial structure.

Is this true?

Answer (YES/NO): NO